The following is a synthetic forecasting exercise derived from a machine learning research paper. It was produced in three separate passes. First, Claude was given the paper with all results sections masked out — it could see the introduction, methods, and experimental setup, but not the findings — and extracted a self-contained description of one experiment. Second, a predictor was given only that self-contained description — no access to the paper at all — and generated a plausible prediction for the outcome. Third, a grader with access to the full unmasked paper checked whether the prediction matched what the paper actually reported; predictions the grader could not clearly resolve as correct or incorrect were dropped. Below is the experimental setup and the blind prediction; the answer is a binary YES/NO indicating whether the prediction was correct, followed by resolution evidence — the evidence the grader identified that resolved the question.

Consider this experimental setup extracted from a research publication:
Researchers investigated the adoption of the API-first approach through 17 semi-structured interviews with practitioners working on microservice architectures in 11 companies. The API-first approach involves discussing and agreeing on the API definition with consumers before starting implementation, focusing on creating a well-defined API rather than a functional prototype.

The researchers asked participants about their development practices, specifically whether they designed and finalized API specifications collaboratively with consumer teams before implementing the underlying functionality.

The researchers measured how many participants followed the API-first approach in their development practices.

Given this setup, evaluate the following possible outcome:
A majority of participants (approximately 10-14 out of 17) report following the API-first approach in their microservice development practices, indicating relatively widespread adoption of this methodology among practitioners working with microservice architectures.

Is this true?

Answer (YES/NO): YES